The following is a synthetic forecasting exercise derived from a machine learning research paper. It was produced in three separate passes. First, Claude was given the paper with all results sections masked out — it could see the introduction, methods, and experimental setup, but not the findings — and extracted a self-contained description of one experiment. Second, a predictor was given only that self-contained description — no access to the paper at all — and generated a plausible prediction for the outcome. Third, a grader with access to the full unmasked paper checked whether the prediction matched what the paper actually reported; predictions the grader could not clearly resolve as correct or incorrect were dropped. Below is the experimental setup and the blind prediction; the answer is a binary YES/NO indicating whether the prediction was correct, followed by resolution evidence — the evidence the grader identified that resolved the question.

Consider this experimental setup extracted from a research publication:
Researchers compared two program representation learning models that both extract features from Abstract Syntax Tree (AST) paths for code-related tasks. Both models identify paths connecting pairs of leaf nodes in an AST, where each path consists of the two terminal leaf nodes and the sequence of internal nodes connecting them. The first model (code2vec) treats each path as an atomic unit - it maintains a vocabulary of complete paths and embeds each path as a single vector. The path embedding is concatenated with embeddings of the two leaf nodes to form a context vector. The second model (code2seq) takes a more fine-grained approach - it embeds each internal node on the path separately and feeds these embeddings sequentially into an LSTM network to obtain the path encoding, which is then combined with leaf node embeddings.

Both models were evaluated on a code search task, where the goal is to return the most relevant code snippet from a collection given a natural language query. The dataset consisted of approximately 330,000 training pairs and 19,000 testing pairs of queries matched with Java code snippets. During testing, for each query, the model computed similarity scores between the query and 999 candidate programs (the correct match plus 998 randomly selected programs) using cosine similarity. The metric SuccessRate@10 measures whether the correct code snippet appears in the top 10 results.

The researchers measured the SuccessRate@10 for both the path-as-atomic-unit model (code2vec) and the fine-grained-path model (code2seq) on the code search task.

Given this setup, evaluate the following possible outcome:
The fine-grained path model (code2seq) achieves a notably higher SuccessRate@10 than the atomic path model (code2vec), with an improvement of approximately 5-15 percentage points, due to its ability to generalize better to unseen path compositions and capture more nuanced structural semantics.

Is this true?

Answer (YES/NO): NO